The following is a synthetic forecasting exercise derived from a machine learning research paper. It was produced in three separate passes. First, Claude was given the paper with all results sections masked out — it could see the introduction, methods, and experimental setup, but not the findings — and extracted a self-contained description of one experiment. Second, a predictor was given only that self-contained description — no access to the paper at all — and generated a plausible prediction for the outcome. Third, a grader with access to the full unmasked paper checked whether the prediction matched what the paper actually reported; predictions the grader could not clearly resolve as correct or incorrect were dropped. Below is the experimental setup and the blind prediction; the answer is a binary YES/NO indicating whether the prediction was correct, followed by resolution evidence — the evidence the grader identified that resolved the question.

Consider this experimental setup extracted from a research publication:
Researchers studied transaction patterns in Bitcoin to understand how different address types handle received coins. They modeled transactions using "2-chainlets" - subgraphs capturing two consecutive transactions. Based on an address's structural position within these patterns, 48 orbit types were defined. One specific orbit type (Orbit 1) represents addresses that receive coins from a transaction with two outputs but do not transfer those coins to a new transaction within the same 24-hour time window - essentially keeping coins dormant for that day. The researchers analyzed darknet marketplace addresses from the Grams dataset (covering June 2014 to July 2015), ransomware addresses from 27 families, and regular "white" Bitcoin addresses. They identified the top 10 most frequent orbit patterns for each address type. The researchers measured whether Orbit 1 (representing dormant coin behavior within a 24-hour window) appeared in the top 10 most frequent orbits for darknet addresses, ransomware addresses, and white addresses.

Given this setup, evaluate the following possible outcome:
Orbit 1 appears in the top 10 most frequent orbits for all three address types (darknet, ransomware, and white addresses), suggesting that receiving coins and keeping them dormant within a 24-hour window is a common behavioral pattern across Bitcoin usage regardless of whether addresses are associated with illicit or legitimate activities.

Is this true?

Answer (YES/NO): NO